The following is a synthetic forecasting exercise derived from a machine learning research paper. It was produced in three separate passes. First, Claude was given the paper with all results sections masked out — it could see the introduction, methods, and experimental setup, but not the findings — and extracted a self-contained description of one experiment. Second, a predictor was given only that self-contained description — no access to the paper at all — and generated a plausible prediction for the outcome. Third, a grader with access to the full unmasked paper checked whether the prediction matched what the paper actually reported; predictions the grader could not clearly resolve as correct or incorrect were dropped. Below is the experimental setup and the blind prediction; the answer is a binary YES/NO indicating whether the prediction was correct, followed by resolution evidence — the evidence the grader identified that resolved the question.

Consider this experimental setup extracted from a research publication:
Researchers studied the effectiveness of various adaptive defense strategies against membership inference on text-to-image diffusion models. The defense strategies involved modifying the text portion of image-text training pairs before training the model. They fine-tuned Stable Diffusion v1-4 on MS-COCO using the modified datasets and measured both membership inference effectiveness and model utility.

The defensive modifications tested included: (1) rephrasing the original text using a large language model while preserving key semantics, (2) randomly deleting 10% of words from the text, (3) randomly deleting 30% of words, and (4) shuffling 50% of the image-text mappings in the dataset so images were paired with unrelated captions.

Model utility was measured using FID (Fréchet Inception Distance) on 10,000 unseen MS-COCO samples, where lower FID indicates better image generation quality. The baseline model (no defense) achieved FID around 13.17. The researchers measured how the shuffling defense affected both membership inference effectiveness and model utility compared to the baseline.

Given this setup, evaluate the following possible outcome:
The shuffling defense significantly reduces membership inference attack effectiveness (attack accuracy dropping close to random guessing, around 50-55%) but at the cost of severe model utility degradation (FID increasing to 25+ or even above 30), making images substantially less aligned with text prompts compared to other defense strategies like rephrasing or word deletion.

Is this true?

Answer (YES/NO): NO